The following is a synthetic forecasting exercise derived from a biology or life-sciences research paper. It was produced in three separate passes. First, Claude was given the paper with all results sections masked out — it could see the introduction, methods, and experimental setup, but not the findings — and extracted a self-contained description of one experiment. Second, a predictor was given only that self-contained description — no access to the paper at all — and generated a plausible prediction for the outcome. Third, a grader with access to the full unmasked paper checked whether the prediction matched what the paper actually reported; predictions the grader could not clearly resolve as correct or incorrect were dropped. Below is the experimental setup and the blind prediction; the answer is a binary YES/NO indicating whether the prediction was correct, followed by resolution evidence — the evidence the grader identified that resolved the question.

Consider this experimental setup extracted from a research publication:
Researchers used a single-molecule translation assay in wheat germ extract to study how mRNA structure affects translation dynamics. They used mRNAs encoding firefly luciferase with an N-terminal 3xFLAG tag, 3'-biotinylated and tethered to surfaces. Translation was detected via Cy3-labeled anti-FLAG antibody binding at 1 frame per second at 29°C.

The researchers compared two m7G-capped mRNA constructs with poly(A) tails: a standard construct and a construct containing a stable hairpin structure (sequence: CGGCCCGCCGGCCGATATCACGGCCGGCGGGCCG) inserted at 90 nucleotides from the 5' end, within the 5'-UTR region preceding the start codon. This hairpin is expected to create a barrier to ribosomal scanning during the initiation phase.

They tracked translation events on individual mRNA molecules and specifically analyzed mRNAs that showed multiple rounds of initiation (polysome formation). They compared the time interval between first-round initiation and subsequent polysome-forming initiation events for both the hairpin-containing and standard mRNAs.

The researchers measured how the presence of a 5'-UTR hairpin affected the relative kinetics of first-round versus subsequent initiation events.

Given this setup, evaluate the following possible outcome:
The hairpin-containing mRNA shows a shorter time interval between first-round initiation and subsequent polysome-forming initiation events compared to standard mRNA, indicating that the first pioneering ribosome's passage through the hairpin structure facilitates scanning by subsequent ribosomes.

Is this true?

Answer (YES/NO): NO